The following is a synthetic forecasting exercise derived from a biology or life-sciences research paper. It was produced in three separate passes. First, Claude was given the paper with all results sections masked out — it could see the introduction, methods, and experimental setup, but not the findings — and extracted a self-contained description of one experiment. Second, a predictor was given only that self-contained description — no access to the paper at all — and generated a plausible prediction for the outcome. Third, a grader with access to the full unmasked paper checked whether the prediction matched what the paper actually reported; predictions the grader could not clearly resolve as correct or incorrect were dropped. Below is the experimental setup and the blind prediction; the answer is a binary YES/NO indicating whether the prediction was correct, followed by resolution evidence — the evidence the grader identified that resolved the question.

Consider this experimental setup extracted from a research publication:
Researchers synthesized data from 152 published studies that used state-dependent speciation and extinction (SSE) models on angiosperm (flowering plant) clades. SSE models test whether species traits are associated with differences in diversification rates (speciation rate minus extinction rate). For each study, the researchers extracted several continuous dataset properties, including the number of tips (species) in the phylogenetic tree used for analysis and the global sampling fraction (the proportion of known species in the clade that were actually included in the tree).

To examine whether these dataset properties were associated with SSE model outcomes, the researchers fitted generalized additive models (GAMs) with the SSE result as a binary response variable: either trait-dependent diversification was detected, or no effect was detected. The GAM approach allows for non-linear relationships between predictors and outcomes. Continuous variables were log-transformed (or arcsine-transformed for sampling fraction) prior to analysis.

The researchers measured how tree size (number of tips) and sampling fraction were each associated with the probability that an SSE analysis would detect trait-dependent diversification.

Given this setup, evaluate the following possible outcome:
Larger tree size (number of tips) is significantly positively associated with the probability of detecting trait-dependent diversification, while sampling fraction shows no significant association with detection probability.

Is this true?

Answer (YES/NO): NO